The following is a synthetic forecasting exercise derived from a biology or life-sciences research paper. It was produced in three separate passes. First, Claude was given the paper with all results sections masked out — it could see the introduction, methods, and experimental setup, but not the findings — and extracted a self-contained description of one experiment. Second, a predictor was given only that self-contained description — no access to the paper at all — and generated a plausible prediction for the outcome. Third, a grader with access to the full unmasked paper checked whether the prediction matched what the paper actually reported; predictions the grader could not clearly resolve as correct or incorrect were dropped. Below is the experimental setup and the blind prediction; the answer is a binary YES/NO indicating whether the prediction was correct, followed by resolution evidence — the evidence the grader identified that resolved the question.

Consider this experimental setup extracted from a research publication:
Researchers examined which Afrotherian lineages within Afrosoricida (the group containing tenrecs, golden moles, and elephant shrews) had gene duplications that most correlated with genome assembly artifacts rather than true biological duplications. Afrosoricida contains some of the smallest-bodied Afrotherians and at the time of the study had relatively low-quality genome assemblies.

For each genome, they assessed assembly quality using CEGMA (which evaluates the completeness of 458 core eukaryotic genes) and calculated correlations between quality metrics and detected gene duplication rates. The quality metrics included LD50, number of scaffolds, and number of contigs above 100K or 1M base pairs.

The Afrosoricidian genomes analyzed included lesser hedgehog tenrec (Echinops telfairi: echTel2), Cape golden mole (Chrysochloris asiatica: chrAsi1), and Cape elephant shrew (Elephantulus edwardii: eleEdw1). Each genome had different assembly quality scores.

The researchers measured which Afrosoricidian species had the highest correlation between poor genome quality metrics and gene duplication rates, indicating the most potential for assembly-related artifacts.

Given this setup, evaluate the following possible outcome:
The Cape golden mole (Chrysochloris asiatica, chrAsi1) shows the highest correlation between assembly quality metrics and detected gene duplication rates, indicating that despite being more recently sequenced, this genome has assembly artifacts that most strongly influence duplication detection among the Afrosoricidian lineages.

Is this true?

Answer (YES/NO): NO